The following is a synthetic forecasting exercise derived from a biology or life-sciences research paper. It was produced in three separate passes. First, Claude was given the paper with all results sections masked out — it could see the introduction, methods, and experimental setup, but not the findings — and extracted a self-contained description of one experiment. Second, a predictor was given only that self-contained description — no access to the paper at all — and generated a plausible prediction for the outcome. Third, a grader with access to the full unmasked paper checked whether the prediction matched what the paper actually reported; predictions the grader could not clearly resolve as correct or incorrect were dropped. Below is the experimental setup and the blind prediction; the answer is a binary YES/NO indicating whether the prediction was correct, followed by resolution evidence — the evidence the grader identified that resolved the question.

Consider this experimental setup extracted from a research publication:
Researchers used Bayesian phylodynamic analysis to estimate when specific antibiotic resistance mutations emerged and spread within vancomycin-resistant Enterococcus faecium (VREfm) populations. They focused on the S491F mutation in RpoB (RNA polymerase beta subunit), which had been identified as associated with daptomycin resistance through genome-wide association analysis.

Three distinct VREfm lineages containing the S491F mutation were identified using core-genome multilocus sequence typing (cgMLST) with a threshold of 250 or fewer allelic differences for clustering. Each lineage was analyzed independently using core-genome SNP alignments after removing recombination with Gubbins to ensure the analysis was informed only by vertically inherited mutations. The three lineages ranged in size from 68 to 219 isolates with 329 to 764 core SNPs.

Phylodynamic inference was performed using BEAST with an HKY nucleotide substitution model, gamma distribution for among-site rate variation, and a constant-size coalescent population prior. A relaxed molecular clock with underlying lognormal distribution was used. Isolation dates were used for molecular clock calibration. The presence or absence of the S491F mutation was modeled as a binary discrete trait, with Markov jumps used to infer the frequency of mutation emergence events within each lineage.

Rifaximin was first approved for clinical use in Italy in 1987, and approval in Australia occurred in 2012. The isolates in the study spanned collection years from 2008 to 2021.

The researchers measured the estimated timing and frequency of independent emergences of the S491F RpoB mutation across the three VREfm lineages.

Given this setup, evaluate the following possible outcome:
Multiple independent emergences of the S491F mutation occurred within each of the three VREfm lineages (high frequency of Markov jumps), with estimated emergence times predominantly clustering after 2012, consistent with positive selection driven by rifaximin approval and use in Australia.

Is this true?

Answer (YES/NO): NO